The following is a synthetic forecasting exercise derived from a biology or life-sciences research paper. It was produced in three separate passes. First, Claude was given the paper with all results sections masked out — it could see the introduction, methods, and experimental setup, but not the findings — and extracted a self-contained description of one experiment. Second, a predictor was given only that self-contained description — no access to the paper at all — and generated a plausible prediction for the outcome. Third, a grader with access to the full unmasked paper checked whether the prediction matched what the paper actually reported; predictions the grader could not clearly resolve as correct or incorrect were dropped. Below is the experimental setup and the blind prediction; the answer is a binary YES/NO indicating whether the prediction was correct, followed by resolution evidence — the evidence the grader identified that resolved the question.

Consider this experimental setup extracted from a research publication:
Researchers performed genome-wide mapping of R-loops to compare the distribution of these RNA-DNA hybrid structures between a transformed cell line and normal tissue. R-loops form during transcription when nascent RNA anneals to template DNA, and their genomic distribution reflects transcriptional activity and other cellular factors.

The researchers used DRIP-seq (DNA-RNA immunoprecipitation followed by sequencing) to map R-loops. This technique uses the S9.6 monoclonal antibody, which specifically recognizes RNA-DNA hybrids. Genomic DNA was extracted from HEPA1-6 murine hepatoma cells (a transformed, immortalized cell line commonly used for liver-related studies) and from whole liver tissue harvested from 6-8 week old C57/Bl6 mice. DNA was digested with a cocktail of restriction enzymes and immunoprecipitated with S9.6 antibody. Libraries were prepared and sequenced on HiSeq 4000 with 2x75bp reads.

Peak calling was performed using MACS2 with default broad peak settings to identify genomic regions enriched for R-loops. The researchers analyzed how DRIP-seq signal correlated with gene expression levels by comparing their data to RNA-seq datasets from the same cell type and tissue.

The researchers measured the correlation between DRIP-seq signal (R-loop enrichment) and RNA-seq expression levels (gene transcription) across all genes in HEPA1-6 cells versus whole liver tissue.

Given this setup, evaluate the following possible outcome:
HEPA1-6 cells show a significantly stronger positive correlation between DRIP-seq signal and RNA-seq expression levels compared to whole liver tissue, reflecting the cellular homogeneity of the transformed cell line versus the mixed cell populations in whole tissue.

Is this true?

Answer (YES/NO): NO